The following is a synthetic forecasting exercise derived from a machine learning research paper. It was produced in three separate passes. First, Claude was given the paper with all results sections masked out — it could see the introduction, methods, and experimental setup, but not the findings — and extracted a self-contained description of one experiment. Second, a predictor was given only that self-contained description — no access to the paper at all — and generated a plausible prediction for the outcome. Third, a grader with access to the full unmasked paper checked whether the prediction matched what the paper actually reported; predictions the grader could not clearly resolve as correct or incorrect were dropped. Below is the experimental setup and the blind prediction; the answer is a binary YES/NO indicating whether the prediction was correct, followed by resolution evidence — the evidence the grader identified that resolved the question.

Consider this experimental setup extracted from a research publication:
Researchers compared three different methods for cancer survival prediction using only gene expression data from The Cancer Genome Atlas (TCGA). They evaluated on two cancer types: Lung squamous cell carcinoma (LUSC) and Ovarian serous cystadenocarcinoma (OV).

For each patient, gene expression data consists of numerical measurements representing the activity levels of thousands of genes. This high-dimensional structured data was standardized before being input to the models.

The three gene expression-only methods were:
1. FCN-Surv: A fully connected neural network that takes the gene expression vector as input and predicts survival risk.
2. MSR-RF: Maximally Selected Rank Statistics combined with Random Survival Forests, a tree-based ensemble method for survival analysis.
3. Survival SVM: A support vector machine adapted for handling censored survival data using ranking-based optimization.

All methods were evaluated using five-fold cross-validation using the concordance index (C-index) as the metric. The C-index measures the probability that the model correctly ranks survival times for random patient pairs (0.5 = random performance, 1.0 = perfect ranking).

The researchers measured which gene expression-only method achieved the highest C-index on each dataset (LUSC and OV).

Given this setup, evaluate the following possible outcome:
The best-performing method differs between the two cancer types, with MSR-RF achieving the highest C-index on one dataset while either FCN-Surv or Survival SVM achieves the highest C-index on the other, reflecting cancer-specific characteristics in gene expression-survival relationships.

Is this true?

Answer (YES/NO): YES